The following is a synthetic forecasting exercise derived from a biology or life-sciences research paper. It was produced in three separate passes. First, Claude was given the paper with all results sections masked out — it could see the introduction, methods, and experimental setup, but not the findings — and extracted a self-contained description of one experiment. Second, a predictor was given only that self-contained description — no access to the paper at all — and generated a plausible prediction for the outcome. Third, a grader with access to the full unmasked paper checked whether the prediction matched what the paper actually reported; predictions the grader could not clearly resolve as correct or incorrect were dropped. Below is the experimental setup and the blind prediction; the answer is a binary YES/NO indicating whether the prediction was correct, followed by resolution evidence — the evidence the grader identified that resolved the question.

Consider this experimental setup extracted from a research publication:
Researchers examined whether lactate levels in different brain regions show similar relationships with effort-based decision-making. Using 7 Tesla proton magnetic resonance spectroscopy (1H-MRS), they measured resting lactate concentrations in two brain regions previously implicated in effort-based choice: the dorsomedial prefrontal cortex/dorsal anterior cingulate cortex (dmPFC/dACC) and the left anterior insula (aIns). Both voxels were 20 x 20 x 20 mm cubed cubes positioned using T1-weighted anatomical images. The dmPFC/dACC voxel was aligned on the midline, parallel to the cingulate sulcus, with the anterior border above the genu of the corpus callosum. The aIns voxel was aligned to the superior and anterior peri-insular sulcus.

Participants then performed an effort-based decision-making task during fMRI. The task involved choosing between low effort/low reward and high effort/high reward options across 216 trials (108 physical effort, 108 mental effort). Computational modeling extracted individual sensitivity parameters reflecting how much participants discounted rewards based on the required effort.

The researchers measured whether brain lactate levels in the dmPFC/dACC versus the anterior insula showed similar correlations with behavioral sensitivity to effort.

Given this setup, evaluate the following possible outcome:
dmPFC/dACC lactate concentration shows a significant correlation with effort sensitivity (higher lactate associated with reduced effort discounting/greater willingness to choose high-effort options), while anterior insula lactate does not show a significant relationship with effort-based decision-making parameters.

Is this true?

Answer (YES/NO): NO